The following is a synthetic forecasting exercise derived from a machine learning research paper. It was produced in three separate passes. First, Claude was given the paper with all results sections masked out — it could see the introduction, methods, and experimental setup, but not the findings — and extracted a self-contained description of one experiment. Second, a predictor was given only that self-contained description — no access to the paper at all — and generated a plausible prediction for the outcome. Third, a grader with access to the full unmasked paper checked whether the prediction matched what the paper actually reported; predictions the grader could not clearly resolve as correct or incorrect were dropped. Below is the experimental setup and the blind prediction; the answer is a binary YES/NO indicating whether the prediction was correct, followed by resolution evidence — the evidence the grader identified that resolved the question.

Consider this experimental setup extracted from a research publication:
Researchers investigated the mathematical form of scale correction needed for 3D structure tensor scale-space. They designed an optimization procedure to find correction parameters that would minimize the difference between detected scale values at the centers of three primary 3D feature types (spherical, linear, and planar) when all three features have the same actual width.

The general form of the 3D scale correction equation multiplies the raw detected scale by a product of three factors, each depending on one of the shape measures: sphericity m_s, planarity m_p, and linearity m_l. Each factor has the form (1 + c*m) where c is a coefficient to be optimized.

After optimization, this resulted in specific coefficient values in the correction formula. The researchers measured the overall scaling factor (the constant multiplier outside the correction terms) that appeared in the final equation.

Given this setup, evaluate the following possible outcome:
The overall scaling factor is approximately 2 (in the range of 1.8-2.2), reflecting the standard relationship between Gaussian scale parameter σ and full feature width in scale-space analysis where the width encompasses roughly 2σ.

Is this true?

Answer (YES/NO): YES